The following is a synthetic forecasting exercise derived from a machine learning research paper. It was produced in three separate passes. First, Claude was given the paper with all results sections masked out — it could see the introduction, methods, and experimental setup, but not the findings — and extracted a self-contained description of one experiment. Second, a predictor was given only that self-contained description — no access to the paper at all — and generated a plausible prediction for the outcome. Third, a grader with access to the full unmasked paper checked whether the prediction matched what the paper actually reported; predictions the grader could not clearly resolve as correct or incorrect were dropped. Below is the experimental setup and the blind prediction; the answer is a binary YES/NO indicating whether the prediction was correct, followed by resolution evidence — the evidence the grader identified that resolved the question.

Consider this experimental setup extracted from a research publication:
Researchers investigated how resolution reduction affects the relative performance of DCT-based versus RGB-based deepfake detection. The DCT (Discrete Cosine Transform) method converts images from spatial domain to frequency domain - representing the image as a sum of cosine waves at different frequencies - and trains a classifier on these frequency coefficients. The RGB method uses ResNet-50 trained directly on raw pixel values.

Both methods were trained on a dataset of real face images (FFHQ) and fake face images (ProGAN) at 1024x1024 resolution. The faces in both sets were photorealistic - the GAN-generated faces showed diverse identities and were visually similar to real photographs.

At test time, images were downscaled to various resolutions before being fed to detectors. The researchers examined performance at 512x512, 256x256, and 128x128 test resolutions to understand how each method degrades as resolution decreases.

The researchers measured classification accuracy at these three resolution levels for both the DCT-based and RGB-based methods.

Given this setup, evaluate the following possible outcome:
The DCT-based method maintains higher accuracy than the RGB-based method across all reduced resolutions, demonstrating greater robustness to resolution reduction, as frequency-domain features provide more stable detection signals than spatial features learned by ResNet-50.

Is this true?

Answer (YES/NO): NO